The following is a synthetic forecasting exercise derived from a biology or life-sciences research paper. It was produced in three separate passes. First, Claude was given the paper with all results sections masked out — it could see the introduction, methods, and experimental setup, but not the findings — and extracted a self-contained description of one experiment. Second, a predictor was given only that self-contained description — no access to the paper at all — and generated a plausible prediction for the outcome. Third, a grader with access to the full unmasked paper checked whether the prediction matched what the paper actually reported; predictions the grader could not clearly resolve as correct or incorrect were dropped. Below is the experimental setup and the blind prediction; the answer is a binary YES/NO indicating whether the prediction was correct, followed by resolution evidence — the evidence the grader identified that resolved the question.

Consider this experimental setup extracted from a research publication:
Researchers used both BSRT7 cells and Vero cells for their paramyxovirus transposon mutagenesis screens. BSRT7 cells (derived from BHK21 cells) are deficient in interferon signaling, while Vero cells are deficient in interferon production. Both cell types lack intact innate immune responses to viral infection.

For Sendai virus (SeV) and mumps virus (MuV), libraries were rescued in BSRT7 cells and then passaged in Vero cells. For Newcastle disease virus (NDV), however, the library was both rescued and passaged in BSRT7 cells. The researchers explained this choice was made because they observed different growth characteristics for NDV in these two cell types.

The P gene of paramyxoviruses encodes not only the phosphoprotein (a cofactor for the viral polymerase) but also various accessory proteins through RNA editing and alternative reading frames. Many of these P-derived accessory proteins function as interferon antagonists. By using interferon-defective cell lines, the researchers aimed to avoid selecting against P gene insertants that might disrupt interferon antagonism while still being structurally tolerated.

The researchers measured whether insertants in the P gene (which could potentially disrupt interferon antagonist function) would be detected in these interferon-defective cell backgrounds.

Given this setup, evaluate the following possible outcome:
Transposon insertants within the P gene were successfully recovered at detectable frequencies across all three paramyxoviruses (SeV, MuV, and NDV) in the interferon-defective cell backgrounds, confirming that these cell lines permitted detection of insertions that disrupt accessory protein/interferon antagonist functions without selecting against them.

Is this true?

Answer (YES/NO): NO